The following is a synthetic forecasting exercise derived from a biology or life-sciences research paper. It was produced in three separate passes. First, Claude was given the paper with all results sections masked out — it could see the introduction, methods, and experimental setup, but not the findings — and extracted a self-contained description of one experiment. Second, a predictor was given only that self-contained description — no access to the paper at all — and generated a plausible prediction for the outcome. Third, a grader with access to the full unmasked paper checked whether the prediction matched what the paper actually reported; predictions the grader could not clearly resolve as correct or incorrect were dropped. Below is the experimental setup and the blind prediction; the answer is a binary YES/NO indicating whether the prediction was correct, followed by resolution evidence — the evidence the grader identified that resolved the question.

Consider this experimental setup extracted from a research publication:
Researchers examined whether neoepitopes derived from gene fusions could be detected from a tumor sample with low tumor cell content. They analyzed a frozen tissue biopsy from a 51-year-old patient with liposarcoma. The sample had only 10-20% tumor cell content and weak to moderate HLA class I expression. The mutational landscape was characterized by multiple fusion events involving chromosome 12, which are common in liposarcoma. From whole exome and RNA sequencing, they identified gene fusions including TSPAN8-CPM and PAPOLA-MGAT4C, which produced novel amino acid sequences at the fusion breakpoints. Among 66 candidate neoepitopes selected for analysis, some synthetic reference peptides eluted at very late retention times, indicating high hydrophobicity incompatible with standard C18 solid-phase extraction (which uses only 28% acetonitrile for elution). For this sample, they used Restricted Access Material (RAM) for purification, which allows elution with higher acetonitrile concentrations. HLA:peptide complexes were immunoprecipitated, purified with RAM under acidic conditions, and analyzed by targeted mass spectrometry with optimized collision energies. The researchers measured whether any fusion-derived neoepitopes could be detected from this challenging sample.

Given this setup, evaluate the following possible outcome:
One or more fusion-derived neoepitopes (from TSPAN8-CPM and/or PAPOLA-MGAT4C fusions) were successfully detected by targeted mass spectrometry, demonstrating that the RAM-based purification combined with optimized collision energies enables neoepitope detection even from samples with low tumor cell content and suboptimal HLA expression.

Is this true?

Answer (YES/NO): YES